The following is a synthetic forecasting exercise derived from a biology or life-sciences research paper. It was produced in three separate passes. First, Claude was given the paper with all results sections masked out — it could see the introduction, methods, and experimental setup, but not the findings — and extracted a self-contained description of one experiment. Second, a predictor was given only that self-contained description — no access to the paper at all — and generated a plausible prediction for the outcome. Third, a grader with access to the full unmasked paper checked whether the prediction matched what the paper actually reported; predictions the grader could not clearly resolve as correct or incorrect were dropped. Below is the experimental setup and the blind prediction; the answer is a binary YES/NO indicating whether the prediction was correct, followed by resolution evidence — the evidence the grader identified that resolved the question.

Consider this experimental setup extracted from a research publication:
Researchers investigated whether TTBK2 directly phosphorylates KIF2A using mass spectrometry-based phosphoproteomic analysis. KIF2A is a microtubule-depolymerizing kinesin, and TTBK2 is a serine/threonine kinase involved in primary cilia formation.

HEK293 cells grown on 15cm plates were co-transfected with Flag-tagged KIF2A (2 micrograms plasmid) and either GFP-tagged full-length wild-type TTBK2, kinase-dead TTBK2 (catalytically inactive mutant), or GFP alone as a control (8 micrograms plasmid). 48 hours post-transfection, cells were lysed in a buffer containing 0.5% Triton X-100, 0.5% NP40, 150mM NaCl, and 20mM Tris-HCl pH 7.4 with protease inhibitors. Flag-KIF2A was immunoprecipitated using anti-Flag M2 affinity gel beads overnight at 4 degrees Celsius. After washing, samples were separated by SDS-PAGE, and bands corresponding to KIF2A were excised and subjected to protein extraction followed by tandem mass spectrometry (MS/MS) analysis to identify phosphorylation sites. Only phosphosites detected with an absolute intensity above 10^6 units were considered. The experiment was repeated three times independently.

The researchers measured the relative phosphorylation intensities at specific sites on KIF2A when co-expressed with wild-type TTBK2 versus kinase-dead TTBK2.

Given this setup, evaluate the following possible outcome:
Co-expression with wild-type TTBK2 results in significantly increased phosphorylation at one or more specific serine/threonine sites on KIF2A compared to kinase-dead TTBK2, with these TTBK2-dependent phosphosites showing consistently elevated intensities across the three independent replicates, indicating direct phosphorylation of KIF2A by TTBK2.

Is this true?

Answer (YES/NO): YES